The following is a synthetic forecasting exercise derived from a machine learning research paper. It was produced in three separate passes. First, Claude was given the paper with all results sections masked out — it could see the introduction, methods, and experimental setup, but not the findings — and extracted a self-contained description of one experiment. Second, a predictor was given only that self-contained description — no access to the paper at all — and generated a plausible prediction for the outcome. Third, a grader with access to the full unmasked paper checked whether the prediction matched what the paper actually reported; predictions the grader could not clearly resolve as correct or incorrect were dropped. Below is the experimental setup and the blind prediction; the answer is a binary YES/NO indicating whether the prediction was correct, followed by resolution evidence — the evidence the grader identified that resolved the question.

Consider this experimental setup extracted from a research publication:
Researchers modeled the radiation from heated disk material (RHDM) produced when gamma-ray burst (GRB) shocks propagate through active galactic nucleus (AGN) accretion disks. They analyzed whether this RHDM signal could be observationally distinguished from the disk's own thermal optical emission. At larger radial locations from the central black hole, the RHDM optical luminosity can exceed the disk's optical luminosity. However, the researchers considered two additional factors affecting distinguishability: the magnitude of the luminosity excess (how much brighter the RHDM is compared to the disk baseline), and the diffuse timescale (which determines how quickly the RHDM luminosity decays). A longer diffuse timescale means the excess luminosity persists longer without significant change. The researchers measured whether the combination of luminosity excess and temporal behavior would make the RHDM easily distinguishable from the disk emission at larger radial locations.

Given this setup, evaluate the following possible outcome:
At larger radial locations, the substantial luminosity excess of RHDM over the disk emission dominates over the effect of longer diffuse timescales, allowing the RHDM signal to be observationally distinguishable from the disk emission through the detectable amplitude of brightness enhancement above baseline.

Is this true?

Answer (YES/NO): NO